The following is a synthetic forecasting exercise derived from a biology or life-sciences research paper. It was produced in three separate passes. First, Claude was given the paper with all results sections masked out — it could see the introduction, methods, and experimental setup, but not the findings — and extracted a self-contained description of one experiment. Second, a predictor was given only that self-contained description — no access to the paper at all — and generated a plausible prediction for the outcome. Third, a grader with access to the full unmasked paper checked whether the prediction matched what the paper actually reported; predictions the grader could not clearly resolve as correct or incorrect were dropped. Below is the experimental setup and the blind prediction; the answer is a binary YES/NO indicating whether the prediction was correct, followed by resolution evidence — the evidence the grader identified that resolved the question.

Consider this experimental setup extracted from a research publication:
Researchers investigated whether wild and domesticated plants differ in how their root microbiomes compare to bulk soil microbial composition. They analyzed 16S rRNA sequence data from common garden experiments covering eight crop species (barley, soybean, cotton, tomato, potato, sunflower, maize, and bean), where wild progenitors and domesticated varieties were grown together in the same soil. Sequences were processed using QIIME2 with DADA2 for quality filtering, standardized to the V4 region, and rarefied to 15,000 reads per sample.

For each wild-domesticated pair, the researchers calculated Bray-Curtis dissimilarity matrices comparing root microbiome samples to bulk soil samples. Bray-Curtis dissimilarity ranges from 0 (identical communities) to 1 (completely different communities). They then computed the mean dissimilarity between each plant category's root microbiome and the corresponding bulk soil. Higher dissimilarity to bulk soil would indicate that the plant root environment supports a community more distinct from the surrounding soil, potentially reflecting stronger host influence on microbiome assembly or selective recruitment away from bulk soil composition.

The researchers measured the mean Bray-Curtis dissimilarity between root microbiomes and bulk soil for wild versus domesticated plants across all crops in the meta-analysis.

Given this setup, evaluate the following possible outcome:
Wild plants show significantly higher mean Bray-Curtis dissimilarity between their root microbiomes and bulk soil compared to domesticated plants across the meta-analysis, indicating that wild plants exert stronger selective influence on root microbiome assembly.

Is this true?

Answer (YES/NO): NO